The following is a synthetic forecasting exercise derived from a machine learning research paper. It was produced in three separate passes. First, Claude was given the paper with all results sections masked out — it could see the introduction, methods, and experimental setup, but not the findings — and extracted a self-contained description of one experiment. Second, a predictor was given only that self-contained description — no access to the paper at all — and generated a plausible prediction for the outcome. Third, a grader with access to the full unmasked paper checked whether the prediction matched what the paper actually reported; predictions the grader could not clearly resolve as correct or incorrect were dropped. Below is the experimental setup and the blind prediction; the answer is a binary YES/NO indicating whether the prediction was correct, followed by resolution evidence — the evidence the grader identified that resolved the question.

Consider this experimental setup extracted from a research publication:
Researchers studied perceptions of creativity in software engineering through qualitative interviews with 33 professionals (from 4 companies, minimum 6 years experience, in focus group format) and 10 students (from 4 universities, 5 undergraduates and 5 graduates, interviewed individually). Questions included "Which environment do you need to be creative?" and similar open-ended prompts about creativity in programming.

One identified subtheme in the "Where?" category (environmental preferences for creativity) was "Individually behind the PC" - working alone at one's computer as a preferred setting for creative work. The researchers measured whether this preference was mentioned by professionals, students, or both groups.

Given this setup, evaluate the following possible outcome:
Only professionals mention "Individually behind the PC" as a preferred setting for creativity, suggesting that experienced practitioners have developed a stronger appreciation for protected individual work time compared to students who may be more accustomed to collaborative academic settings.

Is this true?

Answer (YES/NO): YES